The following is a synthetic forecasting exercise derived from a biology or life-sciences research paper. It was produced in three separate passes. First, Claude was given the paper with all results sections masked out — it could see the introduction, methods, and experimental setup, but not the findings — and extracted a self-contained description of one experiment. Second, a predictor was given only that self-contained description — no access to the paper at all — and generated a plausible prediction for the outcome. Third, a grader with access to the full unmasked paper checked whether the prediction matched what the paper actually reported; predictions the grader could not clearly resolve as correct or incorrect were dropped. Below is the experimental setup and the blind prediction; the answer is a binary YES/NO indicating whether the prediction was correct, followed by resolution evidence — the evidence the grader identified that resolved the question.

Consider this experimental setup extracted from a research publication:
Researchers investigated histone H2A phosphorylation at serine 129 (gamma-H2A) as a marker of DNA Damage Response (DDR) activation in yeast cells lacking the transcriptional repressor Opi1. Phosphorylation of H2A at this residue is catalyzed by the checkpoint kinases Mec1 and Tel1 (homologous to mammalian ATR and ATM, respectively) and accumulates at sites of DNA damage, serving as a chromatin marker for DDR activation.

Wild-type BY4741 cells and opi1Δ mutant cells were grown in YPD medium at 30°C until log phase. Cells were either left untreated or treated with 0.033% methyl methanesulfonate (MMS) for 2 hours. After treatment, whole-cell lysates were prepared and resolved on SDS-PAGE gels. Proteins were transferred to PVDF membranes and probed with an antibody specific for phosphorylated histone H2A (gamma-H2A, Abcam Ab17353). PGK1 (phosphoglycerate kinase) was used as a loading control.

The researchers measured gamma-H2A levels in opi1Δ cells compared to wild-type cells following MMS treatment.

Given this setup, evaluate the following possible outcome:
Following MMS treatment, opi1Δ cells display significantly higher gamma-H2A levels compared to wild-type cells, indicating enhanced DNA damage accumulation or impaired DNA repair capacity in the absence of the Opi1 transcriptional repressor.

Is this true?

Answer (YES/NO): NO